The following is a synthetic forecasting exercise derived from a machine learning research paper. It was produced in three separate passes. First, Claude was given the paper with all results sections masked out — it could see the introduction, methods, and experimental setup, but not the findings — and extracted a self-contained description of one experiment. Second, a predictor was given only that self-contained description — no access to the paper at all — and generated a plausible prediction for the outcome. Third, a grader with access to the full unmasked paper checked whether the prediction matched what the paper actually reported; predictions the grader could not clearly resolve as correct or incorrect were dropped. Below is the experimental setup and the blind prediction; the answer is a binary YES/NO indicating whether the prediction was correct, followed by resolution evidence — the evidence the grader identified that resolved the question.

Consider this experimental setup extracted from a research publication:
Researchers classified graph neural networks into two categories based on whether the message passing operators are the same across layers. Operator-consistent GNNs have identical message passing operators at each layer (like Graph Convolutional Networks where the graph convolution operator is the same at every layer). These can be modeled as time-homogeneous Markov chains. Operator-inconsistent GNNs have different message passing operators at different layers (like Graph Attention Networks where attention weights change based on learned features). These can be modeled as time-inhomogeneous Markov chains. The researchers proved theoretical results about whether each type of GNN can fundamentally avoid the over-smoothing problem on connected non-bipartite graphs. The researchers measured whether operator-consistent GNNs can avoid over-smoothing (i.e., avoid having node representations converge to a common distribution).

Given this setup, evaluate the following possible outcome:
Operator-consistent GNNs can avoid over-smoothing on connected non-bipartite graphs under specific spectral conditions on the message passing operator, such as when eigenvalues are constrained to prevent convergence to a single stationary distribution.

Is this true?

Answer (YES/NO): NO